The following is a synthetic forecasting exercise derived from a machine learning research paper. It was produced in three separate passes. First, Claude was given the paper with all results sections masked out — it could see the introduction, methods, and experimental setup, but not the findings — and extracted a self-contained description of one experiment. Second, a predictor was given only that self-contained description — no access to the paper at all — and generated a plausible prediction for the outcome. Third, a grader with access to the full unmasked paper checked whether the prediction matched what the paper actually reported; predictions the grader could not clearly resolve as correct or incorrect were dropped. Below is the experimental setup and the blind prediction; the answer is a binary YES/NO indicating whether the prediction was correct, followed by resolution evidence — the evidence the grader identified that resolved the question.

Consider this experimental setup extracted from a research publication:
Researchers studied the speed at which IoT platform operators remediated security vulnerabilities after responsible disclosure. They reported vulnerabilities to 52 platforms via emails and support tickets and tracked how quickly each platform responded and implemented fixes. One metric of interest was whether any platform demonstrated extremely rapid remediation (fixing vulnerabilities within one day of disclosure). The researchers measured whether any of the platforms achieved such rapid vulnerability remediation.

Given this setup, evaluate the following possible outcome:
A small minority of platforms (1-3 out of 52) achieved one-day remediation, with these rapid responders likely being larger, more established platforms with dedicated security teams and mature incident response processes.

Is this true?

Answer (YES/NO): YES